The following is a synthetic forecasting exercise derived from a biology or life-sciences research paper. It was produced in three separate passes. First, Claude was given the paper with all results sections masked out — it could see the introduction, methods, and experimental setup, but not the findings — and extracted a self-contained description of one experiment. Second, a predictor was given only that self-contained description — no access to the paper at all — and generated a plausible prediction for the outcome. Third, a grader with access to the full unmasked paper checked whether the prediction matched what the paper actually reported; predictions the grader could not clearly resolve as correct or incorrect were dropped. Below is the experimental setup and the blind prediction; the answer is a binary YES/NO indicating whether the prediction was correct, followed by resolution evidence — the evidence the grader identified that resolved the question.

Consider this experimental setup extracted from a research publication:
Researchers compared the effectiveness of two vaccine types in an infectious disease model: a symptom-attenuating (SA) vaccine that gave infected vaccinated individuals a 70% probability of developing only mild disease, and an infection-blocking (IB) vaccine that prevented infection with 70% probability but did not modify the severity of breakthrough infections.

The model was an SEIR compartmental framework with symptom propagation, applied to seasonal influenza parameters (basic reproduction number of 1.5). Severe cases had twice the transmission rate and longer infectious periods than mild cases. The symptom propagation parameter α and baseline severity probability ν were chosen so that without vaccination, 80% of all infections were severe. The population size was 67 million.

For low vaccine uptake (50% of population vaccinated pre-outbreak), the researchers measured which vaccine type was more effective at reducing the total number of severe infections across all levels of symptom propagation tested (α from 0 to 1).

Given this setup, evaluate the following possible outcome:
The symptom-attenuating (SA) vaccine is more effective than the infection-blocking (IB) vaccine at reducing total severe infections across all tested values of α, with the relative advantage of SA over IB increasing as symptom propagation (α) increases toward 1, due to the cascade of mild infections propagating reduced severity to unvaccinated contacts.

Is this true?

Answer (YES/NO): NO